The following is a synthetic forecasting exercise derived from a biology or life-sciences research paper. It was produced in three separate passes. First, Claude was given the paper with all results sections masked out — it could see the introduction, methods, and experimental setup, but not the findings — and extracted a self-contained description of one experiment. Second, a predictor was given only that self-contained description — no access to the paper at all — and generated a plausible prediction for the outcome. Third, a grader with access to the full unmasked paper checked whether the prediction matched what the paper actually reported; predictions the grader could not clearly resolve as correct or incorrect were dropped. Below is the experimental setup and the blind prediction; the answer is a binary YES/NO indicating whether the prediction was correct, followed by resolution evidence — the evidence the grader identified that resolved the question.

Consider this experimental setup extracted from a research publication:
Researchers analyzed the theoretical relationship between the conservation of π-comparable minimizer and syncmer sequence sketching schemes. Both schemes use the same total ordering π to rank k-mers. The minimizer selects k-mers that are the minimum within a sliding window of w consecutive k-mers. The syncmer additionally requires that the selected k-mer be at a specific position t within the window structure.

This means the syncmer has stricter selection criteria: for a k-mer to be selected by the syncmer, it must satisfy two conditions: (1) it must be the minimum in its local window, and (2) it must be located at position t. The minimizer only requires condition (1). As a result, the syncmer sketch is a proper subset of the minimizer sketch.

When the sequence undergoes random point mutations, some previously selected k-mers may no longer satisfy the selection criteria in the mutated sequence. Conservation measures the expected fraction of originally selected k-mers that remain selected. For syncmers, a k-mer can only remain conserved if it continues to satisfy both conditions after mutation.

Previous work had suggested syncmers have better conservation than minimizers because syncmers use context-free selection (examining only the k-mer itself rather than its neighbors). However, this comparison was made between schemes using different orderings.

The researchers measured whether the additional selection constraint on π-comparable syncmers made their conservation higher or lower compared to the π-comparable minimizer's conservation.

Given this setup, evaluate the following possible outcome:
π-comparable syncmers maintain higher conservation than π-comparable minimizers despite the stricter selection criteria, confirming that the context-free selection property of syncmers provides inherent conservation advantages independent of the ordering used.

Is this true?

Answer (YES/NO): NO